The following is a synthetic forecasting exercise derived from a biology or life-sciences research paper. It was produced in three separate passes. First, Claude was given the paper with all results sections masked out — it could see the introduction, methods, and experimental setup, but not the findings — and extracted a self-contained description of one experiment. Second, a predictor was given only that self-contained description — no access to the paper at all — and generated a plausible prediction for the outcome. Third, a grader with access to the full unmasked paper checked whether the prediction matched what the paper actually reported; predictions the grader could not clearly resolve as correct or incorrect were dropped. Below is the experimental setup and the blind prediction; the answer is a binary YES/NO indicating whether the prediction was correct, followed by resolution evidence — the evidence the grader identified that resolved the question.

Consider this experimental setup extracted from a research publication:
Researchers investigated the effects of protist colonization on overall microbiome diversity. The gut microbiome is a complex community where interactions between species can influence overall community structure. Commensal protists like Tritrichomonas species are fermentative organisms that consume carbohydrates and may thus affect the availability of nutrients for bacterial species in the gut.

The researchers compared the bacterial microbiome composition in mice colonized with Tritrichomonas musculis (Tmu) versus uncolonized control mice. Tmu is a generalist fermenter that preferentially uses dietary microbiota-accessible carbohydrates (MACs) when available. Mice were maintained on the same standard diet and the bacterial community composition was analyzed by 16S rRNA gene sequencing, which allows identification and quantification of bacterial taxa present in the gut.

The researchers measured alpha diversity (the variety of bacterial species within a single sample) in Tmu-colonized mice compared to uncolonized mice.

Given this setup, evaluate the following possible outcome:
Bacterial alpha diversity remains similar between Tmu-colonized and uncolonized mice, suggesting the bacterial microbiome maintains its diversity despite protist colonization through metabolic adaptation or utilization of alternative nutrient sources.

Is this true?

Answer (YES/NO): YES